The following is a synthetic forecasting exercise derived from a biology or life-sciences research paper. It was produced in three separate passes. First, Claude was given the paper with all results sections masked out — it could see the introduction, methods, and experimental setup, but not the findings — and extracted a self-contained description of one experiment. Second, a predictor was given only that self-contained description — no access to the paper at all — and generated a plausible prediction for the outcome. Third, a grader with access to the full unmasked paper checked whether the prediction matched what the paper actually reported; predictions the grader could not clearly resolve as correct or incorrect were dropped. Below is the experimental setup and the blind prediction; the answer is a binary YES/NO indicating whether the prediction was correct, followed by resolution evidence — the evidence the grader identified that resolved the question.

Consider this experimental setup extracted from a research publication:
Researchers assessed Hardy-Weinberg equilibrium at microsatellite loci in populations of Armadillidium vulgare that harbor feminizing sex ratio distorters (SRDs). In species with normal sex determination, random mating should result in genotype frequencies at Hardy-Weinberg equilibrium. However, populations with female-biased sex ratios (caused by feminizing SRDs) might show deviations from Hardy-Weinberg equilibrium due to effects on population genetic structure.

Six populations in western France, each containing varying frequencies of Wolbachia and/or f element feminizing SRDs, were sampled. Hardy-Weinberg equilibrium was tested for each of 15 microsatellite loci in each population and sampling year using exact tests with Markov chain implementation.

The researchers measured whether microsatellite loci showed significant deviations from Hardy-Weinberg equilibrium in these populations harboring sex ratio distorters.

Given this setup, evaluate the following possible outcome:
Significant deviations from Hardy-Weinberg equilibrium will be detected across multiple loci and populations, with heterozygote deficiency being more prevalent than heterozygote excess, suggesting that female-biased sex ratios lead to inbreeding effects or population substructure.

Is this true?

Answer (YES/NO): NO